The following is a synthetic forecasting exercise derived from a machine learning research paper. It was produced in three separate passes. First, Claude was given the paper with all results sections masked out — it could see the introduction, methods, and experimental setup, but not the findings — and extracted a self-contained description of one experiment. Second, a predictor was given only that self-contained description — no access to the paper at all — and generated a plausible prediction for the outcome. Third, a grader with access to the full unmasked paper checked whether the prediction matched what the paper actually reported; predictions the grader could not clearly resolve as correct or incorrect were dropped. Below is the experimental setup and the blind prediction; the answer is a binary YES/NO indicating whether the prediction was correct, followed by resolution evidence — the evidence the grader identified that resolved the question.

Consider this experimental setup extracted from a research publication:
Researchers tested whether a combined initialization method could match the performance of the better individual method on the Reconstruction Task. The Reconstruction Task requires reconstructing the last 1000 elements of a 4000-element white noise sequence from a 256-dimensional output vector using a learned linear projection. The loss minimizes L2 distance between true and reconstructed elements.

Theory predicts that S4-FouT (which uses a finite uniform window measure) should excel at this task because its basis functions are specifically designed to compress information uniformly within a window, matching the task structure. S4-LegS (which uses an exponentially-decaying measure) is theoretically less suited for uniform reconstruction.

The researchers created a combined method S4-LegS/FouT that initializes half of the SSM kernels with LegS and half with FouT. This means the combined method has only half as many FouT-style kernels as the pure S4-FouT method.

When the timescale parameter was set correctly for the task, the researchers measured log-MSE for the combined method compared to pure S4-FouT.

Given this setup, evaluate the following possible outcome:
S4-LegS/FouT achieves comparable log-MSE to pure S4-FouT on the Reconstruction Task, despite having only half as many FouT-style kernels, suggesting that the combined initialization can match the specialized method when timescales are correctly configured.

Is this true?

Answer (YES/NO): YES